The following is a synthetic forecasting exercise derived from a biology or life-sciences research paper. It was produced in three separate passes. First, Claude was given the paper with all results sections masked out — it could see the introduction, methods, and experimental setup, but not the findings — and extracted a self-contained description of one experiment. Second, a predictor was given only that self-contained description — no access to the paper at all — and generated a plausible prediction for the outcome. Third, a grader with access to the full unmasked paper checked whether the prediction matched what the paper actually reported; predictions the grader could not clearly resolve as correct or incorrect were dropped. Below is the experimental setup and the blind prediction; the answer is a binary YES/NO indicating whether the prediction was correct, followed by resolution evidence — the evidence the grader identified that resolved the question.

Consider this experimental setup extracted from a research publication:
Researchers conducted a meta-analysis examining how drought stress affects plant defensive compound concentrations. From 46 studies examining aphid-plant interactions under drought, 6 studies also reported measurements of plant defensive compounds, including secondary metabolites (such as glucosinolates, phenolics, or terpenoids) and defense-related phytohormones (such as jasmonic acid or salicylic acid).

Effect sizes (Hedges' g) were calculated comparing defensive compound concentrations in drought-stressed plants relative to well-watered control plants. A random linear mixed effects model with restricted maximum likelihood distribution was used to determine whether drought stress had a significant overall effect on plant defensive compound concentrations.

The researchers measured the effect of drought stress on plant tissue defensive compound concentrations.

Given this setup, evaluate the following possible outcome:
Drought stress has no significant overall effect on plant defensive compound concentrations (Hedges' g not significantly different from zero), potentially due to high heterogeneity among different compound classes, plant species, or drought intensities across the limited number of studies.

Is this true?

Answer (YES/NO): NO